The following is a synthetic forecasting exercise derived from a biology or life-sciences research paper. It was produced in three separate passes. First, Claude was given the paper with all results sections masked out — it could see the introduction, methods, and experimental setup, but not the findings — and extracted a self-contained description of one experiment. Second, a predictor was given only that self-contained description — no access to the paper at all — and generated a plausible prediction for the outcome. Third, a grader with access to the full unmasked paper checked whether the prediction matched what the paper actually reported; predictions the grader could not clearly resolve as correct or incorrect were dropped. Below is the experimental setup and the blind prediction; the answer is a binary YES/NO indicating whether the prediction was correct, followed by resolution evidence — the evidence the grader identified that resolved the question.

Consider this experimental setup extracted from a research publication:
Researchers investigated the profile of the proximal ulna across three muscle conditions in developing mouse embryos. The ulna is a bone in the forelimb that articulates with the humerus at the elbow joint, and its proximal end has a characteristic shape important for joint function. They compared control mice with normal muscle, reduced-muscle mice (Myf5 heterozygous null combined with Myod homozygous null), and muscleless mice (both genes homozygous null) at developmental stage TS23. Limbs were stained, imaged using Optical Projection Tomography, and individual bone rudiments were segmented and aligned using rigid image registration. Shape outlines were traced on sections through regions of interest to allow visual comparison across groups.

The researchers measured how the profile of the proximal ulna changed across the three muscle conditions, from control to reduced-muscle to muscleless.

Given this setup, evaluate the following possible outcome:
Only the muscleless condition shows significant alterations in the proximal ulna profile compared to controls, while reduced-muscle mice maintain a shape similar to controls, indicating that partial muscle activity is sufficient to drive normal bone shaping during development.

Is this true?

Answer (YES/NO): NO